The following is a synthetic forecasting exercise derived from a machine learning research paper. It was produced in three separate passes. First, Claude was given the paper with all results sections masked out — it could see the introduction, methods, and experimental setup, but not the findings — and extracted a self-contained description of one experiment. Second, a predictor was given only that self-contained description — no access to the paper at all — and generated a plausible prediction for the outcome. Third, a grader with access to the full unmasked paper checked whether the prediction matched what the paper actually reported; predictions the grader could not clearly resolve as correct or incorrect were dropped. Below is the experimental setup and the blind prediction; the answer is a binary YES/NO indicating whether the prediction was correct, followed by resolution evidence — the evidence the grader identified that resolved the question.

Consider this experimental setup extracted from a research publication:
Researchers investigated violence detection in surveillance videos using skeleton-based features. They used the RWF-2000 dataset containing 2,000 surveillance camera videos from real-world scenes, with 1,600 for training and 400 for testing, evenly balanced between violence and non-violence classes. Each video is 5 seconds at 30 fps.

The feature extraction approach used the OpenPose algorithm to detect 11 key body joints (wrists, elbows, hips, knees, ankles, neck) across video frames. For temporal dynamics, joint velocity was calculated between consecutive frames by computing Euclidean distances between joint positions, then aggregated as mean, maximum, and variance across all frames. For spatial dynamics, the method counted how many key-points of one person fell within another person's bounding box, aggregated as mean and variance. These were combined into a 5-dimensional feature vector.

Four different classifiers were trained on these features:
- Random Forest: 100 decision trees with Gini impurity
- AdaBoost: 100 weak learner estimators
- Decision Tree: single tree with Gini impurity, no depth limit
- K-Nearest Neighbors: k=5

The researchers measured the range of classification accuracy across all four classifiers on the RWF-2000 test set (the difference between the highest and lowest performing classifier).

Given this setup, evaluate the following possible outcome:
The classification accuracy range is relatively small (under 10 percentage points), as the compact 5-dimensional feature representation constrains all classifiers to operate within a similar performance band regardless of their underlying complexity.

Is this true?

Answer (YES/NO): YES